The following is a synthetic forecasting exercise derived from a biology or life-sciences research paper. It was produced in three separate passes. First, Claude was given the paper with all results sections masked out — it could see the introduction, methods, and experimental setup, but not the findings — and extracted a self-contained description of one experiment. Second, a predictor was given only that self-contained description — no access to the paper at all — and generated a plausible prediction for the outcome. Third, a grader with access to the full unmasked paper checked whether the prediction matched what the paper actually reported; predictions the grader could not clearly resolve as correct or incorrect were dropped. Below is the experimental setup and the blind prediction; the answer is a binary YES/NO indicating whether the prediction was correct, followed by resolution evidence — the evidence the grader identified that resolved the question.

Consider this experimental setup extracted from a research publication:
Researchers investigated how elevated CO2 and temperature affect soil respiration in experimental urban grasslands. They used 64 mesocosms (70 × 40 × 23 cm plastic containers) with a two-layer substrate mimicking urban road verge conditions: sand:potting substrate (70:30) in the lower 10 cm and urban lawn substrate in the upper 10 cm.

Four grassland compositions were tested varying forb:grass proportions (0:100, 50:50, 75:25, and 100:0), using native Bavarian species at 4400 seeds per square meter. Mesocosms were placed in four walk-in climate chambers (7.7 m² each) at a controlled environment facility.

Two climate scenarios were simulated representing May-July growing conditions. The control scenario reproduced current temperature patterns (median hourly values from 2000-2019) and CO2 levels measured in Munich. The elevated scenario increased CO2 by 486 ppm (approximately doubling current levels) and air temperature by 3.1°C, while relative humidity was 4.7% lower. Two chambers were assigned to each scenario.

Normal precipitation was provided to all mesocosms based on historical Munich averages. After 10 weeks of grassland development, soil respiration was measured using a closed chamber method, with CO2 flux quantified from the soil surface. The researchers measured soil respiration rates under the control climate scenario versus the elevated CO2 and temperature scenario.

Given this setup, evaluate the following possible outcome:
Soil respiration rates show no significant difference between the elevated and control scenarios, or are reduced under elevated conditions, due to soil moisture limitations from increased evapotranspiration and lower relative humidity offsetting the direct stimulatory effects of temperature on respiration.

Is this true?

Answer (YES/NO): NO